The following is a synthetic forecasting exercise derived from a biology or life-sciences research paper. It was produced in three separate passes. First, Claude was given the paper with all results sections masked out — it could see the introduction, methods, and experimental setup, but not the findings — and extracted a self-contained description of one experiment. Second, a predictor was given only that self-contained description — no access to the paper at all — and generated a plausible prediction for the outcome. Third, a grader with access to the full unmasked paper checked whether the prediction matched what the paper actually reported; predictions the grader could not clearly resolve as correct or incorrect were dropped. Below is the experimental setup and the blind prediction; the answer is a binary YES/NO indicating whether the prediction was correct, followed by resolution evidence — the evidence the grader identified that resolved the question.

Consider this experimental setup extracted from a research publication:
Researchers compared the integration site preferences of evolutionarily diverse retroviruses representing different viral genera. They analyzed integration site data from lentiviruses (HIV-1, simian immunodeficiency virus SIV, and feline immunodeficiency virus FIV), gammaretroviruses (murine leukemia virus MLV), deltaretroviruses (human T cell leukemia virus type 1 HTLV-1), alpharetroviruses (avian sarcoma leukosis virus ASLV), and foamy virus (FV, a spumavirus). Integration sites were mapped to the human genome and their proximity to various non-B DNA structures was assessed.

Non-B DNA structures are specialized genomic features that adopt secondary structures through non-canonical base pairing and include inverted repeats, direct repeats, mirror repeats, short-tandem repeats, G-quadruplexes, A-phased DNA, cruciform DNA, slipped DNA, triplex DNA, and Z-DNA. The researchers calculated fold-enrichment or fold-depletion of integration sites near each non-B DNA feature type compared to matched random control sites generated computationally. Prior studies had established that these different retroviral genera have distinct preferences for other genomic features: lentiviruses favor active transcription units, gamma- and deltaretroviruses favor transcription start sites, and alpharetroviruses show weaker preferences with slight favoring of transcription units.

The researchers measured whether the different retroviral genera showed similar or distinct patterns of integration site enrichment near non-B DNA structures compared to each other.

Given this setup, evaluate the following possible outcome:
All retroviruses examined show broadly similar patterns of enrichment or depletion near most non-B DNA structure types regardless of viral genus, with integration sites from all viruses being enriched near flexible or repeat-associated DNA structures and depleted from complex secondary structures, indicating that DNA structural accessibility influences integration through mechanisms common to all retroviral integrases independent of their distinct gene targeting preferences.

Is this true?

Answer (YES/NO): NO